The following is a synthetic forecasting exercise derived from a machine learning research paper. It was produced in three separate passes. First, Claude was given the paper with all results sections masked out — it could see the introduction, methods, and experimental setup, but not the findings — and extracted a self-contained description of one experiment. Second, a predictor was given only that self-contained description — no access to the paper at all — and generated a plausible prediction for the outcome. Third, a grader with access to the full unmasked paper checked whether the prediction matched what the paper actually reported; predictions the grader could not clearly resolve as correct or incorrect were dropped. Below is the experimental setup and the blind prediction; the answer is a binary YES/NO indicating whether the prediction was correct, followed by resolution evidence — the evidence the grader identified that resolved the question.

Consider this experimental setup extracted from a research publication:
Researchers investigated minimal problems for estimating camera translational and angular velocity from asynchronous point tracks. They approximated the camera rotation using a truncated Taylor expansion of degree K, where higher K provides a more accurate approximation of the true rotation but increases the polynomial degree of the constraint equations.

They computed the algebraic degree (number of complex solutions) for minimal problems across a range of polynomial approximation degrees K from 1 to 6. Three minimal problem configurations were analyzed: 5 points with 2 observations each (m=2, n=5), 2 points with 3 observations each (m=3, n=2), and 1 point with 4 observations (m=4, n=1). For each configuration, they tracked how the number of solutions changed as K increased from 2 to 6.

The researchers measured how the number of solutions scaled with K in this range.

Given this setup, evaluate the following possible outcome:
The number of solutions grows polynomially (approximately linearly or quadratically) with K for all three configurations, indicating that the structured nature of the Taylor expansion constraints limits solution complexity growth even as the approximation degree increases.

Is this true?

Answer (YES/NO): YES